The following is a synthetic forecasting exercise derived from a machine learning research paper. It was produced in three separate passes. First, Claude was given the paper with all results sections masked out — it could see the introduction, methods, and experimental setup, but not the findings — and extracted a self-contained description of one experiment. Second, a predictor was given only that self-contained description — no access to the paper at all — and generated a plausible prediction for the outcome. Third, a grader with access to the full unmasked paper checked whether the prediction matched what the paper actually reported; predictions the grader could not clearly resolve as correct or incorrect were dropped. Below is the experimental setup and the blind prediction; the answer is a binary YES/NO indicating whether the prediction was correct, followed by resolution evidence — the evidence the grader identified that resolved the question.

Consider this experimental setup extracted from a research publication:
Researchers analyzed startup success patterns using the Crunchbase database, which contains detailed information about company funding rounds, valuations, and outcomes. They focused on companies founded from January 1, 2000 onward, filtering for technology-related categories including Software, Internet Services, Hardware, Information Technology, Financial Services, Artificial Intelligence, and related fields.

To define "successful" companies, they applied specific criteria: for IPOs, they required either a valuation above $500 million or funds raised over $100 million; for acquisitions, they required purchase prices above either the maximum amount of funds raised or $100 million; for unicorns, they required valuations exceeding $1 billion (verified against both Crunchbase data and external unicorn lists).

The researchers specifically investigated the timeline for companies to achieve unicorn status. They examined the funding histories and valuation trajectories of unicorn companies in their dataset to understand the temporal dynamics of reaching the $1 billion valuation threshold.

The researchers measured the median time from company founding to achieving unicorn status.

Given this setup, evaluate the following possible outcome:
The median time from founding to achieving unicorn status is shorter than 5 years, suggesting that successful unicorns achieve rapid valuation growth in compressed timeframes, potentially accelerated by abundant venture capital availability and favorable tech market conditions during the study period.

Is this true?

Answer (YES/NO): NO